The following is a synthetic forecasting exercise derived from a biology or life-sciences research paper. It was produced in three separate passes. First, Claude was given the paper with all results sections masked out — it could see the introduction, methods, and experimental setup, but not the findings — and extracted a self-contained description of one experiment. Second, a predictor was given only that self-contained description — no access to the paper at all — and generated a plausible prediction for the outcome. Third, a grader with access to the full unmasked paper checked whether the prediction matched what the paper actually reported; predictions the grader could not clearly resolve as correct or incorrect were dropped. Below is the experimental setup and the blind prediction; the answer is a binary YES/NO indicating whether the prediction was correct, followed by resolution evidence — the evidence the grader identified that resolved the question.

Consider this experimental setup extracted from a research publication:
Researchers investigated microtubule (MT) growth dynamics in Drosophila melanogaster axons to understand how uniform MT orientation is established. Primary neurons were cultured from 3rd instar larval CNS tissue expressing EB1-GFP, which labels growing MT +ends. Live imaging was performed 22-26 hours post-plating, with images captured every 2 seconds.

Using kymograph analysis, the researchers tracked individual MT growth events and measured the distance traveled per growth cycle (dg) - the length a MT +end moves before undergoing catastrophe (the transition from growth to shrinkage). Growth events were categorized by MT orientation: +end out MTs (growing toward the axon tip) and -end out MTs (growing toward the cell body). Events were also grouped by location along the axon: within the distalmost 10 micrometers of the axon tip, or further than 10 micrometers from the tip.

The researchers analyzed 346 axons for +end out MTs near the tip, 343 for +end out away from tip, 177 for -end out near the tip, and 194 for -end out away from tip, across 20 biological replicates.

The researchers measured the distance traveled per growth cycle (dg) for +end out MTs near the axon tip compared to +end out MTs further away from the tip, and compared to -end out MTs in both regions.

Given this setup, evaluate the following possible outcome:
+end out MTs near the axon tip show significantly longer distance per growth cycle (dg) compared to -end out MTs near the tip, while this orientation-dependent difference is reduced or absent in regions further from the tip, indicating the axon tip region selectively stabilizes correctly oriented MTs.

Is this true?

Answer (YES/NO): YES